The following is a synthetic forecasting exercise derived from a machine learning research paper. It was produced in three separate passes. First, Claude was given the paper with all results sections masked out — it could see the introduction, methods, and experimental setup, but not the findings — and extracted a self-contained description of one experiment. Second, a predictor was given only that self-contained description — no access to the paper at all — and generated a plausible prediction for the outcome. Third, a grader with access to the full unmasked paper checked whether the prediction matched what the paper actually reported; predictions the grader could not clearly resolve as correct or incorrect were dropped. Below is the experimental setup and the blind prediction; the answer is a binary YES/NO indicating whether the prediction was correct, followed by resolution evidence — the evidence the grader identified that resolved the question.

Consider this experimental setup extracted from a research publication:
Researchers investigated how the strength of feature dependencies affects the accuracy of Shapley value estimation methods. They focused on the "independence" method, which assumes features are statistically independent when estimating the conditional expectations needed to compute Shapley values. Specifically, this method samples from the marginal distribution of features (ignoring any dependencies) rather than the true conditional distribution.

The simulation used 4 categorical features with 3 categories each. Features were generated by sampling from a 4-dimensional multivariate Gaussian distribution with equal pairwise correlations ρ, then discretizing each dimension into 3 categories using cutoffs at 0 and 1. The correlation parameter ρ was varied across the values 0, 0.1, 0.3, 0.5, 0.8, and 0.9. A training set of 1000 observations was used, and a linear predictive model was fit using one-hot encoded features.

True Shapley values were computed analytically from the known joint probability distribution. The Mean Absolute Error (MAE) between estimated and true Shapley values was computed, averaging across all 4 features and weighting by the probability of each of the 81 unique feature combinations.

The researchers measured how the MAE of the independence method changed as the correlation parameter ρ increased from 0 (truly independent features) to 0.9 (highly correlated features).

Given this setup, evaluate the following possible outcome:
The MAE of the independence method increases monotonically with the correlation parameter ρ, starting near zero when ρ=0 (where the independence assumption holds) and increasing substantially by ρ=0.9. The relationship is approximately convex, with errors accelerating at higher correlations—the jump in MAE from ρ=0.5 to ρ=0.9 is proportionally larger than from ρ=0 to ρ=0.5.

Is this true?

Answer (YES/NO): NO